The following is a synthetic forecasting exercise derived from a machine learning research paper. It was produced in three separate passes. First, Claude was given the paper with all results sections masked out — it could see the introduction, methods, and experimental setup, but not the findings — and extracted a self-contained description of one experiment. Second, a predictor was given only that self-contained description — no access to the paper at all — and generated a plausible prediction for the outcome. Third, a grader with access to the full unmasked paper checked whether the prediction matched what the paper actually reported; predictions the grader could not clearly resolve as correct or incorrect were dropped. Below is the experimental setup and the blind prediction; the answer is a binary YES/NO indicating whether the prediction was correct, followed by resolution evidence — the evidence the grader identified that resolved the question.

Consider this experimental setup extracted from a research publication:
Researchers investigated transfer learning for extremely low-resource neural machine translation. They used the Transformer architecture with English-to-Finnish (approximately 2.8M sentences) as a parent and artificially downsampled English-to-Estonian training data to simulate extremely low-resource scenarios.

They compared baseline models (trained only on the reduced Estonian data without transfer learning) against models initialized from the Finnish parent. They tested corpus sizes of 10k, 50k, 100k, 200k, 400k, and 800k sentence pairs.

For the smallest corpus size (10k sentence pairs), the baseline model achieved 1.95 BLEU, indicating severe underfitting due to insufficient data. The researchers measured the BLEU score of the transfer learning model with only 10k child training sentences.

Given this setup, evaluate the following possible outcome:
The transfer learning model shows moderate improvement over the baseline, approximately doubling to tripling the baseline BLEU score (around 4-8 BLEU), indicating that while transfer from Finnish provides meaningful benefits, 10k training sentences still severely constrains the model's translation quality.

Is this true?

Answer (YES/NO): NO